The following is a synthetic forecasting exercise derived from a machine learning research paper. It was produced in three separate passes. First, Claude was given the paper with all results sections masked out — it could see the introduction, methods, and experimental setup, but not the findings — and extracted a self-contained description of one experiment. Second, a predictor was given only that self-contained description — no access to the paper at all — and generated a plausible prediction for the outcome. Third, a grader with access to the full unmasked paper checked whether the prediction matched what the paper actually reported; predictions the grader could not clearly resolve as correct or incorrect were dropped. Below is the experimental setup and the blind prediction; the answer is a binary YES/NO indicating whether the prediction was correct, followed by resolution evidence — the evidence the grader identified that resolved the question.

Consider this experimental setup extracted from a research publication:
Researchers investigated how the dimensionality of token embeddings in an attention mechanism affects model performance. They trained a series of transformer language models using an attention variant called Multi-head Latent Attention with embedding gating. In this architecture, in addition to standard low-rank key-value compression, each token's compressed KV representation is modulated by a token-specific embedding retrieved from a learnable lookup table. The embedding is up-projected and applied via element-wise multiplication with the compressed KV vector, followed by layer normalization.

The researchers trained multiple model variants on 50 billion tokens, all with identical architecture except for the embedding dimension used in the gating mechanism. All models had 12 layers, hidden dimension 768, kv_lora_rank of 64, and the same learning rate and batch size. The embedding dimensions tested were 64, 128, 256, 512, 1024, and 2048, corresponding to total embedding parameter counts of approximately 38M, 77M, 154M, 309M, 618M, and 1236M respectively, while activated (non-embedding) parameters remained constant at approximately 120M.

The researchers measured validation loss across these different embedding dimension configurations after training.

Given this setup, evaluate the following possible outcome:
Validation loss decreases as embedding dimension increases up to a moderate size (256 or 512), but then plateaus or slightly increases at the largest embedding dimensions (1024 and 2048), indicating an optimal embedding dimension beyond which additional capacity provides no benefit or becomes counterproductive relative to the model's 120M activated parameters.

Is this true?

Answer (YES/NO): YES